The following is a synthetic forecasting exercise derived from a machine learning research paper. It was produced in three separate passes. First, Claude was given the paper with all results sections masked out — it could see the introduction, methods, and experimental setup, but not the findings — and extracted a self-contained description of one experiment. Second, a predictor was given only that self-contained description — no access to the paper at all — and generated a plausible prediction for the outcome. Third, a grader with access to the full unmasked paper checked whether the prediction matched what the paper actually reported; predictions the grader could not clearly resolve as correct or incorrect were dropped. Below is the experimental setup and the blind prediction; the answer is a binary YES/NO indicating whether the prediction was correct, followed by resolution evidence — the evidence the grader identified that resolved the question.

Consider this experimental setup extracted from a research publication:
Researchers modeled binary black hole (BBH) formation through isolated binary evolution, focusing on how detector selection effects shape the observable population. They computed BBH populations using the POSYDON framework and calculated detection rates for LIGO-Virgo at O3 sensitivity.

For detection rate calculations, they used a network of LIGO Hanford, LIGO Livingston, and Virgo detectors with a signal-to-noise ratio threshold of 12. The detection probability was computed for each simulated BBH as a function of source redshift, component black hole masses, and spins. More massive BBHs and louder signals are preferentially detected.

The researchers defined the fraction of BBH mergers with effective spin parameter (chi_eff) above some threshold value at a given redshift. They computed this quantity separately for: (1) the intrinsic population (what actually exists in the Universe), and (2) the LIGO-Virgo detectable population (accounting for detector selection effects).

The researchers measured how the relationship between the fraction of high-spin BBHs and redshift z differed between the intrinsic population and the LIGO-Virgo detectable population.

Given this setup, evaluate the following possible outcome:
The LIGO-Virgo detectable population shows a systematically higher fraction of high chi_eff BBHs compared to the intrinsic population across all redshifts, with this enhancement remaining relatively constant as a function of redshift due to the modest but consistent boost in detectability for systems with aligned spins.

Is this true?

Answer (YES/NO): NO